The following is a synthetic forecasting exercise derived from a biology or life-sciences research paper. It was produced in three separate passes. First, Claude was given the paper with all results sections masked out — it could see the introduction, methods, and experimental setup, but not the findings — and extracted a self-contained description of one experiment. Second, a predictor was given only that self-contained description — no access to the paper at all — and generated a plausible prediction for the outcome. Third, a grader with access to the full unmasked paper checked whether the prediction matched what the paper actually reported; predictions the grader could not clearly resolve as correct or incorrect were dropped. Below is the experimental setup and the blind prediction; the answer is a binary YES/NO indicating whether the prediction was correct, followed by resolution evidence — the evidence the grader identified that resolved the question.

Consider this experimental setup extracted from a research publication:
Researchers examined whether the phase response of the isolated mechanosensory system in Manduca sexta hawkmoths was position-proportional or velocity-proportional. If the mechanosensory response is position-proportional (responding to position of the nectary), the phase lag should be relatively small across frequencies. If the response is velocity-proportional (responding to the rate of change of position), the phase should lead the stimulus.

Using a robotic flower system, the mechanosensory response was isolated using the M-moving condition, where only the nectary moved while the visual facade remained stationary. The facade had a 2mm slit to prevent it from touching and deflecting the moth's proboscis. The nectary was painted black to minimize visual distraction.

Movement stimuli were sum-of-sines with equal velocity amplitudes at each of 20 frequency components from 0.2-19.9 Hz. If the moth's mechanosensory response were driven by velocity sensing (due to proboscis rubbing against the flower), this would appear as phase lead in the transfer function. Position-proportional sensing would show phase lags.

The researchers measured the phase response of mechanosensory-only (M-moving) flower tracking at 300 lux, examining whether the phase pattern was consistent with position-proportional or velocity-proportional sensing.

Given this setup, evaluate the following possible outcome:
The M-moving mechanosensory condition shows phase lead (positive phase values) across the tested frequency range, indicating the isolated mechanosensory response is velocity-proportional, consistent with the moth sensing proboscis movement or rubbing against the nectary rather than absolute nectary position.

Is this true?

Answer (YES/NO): NO